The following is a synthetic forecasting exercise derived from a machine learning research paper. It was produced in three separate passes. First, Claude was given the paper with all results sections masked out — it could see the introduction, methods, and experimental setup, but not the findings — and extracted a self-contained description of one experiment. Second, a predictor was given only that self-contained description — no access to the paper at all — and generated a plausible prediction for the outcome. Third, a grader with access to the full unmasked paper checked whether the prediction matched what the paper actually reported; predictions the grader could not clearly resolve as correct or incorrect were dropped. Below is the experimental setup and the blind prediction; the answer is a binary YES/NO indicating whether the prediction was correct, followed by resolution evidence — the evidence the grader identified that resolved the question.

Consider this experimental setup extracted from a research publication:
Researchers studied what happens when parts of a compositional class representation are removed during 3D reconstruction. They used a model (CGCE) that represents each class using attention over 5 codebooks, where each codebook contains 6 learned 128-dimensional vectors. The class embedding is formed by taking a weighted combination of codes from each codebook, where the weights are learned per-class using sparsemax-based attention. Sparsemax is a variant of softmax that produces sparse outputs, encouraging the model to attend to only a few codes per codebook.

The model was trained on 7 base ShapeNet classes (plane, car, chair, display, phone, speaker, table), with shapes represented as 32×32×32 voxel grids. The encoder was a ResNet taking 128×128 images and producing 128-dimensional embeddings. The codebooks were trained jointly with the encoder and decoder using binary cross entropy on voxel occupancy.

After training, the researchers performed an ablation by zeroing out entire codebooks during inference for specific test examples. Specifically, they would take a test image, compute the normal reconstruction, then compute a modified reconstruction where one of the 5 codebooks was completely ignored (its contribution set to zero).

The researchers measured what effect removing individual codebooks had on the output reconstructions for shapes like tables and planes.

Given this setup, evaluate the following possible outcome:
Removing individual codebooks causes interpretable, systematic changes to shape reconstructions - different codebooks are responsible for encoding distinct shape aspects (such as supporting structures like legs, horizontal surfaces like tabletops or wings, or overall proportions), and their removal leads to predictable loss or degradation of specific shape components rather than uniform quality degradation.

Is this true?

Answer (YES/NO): YES